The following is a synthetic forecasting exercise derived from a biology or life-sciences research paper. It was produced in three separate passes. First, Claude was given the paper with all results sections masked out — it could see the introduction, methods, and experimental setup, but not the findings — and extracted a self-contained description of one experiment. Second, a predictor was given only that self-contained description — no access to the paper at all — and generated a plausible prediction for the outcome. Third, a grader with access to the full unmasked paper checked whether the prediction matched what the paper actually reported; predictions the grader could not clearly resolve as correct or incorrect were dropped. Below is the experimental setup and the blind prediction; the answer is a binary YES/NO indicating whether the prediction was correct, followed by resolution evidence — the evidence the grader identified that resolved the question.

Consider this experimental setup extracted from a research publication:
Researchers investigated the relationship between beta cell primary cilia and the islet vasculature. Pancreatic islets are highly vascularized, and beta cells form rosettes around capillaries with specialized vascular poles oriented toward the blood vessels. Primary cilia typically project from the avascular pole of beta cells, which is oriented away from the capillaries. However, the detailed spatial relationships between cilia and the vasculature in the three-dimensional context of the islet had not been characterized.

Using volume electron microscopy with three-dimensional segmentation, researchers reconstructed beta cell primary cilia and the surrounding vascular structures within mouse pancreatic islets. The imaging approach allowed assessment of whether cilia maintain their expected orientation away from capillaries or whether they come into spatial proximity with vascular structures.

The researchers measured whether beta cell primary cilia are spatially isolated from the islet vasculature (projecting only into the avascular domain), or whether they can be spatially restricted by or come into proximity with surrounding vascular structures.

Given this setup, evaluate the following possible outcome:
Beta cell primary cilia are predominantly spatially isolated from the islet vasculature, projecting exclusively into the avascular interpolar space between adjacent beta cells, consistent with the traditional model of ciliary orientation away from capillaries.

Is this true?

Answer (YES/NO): NO